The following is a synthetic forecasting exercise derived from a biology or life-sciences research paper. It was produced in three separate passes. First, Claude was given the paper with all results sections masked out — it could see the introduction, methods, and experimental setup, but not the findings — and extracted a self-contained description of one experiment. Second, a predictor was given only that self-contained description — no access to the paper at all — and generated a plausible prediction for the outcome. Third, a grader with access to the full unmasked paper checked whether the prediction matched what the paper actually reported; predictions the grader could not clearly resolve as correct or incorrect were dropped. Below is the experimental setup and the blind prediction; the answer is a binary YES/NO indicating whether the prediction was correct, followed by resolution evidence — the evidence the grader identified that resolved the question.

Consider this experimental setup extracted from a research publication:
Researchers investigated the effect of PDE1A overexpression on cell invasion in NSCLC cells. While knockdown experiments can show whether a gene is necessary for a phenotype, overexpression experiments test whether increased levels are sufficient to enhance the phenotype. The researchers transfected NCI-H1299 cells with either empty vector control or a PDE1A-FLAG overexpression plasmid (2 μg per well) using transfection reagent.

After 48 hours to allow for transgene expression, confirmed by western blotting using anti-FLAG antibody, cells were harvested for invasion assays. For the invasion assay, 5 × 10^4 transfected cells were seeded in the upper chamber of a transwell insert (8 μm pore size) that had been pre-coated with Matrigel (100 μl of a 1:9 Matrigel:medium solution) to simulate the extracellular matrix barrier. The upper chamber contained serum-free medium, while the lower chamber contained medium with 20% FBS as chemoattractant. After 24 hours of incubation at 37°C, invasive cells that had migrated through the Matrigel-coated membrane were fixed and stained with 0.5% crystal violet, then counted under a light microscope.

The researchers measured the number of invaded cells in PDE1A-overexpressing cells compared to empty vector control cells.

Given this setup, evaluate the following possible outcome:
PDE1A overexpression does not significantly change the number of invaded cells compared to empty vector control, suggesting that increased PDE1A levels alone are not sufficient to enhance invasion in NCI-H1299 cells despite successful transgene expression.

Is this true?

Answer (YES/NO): NO